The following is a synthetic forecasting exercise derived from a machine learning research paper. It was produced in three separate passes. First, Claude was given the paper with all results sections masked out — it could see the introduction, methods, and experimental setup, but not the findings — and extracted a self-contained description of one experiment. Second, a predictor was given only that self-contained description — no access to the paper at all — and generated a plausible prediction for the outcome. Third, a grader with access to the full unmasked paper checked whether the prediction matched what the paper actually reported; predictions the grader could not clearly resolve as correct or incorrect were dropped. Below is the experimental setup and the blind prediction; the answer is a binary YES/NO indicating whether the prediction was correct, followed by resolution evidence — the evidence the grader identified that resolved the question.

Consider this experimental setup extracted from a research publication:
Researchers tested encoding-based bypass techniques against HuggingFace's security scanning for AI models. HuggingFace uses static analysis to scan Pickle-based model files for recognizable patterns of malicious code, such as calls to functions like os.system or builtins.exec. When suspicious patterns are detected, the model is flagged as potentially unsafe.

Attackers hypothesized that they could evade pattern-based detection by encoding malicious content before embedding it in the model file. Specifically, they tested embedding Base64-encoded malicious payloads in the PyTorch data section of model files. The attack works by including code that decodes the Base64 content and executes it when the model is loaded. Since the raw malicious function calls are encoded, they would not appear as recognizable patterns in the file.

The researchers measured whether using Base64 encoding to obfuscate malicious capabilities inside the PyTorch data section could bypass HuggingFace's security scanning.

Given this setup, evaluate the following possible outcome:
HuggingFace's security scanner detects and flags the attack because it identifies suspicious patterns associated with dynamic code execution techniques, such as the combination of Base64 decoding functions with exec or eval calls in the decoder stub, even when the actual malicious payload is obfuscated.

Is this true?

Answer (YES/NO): NO